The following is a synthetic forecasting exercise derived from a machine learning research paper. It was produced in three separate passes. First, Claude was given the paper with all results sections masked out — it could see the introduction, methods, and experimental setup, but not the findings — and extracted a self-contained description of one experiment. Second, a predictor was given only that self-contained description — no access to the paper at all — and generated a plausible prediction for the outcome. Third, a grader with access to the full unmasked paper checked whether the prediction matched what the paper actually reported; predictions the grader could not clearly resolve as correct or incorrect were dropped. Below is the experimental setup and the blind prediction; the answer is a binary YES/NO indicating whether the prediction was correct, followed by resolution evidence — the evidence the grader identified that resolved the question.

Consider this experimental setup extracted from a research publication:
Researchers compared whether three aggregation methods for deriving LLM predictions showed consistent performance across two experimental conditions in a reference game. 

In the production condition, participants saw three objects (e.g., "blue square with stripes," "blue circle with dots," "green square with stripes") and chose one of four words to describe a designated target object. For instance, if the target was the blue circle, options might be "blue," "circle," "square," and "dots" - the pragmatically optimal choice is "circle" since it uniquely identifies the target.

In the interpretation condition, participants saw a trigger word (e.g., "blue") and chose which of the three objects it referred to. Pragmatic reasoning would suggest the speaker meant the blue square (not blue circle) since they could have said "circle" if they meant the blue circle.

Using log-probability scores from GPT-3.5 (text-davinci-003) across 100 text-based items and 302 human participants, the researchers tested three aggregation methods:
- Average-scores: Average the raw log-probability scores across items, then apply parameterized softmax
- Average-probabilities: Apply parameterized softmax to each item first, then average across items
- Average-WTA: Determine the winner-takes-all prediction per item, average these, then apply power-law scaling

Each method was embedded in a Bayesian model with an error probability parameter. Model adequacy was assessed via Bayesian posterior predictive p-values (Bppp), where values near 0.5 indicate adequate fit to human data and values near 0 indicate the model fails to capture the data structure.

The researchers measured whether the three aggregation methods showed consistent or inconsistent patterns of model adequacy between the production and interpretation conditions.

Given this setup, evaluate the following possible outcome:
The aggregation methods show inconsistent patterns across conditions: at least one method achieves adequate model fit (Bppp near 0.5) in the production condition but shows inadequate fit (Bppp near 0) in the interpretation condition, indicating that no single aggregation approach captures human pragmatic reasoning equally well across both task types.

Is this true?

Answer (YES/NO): NO